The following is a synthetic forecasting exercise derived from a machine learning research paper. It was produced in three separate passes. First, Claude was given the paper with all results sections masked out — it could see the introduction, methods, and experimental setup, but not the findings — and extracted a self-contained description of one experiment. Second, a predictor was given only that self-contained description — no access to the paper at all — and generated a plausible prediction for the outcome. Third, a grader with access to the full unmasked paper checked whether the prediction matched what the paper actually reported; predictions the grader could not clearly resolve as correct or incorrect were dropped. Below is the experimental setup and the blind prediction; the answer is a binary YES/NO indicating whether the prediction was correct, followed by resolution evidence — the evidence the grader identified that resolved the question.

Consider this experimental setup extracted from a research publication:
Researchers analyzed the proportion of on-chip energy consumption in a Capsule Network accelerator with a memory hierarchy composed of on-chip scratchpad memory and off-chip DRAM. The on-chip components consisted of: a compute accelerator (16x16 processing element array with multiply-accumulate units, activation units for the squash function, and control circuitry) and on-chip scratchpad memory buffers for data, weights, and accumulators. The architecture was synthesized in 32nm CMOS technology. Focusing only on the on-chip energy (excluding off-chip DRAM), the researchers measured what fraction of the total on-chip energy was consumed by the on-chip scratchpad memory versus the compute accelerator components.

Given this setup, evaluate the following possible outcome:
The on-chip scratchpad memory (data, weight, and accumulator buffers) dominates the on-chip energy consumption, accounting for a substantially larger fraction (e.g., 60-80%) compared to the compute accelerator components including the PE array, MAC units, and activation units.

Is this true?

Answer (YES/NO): YES